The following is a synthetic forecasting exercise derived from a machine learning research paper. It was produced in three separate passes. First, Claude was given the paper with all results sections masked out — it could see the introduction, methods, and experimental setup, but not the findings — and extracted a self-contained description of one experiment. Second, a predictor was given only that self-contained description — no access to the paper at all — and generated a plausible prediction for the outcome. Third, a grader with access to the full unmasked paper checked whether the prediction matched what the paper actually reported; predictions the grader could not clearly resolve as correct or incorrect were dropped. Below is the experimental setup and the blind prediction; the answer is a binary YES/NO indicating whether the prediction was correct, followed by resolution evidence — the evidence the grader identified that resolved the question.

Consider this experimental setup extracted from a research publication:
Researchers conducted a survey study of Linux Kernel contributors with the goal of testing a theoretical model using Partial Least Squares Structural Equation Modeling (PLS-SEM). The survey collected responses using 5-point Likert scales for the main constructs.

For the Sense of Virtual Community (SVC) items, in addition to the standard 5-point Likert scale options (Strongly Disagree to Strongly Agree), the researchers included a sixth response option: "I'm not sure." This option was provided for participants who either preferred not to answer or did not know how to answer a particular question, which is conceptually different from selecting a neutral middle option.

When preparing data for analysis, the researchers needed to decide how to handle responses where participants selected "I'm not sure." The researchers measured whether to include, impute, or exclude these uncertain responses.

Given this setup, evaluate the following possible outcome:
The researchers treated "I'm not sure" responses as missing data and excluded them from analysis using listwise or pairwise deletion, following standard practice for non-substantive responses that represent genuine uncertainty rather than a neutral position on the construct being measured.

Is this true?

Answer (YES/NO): YES